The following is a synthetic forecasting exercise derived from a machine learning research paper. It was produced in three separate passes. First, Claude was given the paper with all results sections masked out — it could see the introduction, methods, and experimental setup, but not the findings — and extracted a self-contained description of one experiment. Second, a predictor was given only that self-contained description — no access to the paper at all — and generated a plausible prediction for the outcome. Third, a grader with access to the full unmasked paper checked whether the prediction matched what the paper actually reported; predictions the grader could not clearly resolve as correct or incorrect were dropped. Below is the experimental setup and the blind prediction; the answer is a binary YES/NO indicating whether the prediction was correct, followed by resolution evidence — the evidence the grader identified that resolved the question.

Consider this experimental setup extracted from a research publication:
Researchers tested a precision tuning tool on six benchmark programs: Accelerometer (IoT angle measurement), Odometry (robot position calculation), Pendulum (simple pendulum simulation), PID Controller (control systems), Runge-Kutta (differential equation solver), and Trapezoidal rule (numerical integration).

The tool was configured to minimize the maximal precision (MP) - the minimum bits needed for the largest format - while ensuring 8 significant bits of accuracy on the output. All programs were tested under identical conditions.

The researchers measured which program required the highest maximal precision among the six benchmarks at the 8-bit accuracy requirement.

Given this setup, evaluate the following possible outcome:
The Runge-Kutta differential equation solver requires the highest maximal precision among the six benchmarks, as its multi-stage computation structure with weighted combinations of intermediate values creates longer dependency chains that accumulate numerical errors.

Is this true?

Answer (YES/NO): NO